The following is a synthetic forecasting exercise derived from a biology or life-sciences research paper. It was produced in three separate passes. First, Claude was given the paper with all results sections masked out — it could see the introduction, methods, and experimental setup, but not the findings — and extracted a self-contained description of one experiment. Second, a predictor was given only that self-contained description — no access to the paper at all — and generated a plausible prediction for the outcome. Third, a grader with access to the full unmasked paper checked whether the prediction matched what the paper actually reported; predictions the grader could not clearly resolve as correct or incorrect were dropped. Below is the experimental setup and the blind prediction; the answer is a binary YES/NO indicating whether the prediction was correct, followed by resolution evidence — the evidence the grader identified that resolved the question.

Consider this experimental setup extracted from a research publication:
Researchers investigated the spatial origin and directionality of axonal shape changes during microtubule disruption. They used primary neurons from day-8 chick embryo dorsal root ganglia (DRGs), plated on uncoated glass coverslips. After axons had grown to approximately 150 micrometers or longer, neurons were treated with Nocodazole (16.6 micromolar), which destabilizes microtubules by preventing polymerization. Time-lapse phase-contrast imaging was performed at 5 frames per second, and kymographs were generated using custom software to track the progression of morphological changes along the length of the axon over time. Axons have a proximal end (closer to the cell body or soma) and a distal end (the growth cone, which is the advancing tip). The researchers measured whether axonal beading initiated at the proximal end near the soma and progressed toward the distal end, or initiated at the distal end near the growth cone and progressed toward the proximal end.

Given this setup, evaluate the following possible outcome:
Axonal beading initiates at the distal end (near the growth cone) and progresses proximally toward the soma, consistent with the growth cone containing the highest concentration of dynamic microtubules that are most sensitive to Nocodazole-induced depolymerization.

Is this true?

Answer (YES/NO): YES